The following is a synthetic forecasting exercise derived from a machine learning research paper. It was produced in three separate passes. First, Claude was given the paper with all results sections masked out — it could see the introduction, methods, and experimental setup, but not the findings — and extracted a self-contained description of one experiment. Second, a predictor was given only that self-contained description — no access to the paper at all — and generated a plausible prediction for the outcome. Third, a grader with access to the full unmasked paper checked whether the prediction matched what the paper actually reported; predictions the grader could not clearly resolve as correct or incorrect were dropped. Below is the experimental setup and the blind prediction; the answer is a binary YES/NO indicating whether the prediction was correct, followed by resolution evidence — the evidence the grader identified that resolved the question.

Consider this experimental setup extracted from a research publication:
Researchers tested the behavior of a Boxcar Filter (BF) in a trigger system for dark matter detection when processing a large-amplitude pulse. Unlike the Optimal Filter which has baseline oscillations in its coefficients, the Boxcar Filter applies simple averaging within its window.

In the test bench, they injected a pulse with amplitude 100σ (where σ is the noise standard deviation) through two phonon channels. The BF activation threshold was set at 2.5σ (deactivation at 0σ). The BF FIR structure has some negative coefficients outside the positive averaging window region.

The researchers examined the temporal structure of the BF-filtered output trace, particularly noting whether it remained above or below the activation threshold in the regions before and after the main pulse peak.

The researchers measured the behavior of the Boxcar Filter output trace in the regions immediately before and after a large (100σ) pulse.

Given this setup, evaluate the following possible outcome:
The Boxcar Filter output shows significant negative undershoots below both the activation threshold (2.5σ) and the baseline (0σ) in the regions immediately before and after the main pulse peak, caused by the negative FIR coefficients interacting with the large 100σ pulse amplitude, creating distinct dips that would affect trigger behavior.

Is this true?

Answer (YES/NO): YES